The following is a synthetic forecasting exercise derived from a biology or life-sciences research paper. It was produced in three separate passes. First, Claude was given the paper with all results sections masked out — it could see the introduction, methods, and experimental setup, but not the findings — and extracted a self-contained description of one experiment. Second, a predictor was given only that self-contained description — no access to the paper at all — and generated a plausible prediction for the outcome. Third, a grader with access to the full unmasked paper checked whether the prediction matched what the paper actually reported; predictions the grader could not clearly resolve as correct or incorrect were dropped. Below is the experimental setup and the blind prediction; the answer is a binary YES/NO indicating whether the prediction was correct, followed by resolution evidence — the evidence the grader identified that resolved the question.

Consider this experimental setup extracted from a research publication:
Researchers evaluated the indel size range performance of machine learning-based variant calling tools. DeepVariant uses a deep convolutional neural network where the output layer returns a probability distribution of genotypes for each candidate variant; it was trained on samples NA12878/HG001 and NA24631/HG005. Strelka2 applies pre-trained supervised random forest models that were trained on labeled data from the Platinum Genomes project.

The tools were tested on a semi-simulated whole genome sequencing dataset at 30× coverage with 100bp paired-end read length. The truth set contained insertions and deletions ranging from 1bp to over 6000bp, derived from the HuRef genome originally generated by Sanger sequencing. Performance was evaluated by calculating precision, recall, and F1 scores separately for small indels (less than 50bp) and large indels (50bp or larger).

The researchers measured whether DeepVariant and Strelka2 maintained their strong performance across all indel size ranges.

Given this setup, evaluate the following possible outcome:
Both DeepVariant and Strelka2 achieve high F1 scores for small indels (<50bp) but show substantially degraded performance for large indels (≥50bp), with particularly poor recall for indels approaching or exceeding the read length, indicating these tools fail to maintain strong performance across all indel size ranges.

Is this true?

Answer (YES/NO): YES